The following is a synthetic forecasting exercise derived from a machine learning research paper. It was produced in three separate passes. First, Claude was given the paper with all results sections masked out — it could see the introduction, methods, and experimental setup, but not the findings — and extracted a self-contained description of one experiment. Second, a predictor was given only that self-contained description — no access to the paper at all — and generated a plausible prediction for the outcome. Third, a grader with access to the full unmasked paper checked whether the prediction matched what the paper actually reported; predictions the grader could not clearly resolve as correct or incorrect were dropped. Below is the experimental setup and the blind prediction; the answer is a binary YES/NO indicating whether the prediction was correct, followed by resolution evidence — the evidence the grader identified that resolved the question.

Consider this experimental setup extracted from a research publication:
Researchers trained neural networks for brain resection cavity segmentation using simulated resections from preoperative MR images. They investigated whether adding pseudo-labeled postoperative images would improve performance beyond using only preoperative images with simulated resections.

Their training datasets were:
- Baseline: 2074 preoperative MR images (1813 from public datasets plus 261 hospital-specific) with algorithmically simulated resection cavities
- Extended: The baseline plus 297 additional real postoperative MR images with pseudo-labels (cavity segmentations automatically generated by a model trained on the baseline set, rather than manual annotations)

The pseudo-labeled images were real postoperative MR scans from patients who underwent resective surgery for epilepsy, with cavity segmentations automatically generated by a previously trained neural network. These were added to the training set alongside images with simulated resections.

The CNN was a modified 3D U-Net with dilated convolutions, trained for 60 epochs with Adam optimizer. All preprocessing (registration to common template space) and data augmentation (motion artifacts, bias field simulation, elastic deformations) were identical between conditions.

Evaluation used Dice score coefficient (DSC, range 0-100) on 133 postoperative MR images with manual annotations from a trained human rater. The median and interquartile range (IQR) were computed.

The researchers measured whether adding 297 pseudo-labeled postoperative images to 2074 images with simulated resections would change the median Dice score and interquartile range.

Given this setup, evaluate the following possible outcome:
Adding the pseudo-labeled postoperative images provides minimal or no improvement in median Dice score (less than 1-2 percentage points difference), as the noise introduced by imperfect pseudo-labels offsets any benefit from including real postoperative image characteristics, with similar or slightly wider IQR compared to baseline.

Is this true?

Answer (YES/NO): NO